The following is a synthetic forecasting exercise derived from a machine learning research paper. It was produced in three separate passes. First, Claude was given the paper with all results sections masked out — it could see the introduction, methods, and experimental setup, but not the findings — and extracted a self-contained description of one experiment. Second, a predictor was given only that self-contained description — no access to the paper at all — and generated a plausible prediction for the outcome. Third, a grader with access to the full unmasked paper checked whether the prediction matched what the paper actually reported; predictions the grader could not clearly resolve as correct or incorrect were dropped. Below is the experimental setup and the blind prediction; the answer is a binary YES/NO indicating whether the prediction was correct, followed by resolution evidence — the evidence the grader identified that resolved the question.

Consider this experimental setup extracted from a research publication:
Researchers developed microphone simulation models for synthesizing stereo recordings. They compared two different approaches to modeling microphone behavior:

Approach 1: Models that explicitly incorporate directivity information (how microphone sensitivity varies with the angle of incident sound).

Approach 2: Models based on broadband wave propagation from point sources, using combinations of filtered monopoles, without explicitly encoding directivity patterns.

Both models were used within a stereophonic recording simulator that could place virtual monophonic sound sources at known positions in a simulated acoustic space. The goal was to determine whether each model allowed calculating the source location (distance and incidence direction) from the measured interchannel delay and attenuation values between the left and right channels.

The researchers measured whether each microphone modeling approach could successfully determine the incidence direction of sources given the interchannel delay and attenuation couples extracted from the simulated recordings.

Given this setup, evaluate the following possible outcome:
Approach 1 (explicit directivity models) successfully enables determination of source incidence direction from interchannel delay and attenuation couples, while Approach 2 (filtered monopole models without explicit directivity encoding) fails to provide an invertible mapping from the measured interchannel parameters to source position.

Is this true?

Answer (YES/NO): NO